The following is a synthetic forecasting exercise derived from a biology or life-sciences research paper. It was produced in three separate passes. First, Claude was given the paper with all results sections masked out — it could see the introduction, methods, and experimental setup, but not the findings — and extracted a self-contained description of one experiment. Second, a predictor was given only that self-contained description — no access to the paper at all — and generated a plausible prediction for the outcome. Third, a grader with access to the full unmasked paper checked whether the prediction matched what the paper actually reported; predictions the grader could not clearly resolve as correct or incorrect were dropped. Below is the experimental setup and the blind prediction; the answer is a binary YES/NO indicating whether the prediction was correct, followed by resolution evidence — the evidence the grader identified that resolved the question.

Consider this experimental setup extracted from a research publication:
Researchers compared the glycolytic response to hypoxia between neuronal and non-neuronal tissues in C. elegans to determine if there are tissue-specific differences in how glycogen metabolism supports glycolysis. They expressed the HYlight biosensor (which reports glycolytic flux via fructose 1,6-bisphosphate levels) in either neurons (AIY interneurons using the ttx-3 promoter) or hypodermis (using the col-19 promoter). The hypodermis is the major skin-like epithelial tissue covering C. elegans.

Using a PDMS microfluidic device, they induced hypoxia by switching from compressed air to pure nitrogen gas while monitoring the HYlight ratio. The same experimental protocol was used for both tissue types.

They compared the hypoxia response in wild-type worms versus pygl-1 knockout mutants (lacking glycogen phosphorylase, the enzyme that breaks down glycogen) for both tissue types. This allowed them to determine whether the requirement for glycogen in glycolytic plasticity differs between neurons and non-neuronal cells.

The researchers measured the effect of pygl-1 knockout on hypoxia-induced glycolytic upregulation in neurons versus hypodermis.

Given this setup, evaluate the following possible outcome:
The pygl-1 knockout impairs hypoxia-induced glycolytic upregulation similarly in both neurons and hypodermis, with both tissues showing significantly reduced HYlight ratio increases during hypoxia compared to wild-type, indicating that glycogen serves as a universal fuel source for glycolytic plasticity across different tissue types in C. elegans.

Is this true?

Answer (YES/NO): YES